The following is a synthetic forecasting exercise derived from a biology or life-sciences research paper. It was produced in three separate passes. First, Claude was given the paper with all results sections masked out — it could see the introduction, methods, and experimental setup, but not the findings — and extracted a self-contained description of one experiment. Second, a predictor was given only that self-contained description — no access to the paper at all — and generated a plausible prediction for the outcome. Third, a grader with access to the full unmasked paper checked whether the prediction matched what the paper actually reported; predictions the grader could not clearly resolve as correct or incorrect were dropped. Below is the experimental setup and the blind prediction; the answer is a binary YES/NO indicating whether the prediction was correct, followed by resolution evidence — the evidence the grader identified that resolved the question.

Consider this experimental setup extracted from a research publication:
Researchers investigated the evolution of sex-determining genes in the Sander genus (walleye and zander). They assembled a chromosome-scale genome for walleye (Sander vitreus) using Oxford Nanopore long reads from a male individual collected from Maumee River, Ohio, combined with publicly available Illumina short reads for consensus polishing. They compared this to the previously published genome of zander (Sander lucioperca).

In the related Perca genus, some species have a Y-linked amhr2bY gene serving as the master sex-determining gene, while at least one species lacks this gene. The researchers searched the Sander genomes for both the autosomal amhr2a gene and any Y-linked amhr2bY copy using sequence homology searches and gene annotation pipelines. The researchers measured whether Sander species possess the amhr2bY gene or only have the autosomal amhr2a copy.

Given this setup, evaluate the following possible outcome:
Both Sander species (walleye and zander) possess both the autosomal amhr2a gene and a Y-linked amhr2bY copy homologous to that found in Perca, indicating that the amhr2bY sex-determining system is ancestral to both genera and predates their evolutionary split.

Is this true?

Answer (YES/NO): NO